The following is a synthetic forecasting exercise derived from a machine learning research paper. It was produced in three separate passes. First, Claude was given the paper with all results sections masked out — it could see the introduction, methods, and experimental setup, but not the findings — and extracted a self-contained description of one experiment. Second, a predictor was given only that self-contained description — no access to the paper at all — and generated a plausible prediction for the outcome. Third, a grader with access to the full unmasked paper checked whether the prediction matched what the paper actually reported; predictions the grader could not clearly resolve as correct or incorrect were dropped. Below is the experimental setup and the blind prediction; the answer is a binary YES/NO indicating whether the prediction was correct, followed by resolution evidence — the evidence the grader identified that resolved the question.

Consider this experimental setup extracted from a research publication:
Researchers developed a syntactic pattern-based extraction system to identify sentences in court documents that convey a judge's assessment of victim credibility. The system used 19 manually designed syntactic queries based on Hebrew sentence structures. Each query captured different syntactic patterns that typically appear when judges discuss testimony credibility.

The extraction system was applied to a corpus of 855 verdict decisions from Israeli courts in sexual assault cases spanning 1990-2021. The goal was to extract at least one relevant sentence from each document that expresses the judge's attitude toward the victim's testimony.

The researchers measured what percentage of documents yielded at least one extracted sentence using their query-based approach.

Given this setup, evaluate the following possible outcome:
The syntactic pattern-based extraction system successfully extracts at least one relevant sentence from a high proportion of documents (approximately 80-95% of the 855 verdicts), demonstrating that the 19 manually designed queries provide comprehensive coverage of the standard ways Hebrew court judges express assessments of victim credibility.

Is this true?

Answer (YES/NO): NO